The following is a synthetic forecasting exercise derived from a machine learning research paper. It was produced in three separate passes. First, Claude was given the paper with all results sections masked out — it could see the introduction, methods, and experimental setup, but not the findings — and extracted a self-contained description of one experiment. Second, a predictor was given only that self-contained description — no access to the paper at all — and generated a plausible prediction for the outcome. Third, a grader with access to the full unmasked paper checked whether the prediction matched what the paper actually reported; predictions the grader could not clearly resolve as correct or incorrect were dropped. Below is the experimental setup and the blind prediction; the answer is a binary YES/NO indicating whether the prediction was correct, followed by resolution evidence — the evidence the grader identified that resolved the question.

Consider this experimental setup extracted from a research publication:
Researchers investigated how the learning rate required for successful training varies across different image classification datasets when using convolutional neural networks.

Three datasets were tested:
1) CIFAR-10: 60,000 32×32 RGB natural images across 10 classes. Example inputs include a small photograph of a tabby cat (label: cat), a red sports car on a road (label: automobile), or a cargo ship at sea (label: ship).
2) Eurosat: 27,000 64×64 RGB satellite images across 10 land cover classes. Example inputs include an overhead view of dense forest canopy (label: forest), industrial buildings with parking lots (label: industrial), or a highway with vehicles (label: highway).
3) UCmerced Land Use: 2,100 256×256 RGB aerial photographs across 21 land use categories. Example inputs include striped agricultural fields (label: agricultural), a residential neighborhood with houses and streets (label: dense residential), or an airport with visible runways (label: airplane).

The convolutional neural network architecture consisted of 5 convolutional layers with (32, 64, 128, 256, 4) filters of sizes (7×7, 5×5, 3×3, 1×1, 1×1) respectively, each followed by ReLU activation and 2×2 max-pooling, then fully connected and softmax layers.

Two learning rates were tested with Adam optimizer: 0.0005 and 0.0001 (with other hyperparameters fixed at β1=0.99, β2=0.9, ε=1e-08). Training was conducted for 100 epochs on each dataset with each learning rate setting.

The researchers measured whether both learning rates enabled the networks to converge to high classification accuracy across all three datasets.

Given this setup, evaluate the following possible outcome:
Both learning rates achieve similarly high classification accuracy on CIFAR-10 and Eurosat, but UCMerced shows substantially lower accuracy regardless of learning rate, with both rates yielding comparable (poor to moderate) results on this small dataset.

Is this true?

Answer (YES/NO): NO